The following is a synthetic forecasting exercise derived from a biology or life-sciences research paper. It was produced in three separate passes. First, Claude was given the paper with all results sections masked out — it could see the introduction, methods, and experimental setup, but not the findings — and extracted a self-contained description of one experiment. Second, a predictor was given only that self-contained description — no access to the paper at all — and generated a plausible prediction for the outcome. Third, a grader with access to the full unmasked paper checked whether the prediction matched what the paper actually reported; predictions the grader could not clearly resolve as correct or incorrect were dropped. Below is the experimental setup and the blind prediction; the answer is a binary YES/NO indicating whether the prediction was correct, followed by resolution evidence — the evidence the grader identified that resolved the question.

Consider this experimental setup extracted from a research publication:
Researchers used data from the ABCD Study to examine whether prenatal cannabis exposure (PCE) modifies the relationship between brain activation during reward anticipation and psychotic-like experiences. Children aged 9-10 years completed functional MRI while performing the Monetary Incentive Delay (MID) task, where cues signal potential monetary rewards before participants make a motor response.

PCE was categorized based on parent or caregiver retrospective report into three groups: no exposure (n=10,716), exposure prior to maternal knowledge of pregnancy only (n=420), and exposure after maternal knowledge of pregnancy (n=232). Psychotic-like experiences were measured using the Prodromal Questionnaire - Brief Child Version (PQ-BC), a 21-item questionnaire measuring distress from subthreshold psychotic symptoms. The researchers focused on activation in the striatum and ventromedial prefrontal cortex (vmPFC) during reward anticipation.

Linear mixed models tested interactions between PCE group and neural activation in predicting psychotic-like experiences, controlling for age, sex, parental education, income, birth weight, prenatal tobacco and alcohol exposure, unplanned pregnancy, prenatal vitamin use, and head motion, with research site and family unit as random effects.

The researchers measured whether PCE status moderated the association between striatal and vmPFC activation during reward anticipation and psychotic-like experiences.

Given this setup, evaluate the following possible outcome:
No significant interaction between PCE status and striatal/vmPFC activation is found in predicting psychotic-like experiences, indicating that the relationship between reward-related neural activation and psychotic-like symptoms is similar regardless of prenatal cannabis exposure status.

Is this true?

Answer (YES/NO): YES